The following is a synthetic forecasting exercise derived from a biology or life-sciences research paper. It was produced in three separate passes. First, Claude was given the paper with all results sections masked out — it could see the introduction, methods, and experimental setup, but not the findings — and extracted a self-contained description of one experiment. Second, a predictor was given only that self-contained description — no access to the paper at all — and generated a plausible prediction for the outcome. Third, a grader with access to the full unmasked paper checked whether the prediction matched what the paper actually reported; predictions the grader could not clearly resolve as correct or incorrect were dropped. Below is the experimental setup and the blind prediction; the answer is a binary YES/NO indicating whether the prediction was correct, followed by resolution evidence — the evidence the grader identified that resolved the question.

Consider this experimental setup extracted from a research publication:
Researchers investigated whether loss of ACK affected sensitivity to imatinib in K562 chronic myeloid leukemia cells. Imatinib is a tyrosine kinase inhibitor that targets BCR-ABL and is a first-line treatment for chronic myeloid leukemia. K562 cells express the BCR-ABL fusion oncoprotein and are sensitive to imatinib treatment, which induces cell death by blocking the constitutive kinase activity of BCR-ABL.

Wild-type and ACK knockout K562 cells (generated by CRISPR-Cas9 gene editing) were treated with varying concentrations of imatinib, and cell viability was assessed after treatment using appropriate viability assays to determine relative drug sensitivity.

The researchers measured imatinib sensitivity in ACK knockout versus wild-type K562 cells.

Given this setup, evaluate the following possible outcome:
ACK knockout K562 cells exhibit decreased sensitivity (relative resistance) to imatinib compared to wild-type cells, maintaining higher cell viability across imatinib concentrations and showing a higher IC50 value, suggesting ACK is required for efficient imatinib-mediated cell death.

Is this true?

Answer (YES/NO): NO